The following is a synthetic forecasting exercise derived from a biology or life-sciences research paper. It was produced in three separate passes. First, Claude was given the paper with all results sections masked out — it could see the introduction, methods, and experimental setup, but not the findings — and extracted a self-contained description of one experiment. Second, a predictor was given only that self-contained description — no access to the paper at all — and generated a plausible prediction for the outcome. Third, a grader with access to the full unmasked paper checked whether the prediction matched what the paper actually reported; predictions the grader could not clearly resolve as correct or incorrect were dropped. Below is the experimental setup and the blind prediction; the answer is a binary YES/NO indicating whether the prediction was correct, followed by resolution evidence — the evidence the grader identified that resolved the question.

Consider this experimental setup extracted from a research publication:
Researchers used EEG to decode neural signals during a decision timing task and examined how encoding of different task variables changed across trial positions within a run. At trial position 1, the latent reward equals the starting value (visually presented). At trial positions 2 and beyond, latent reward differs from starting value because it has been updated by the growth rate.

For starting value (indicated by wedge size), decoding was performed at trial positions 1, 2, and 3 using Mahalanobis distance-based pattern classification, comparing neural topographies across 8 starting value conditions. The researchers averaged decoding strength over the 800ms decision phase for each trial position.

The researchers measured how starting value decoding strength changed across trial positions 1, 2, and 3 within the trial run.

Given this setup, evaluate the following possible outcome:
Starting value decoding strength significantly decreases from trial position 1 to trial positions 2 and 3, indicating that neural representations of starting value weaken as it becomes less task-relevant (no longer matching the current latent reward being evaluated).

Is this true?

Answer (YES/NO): NO